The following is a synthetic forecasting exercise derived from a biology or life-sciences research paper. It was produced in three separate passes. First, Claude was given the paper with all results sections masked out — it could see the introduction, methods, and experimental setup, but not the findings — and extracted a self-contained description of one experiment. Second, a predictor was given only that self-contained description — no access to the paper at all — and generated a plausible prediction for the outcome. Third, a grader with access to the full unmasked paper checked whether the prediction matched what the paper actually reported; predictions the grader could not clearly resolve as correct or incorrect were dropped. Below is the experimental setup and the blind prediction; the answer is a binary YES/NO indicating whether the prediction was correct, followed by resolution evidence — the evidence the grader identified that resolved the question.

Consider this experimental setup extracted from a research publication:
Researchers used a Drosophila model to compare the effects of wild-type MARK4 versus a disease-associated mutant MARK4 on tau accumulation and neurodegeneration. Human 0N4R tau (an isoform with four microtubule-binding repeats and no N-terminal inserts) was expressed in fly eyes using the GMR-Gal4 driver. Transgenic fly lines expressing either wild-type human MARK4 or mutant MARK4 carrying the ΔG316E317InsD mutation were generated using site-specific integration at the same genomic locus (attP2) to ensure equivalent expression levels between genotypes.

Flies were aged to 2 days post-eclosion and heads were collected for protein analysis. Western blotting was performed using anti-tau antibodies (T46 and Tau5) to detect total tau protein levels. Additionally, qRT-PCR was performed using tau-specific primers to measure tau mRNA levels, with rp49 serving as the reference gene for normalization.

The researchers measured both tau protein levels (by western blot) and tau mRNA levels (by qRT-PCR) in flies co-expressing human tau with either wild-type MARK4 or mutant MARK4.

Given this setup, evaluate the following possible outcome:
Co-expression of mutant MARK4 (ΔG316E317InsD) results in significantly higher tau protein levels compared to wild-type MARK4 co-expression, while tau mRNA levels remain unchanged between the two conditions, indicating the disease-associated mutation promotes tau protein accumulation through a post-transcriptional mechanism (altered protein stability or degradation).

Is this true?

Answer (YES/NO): YES